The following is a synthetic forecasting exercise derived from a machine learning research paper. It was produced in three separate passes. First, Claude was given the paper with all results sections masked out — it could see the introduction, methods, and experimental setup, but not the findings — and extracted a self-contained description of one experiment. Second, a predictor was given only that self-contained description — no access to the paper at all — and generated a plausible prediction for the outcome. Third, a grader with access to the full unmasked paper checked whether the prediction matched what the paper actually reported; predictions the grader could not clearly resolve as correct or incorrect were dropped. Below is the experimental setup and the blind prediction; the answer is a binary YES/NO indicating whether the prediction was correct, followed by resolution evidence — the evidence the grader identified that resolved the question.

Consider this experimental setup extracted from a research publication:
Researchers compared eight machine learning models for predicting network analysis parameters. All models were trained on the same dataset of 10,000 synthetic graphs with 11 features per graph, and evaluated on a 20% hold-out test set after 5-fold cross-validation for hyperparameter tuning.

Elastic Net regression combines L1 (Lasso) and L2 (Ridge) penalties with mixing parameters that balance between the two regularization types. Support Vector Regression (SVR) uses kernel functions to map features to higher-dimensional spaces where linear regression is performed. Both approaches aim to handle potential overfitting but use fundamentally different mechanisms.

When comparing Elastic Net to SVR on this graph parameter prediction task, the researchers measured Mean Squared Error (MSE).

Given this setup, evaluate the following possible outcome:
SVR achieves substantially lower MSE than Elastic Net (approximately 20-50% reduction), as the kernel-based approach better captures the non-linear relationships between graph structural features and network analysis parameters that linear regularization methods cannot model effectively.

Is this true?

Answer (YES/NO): NO